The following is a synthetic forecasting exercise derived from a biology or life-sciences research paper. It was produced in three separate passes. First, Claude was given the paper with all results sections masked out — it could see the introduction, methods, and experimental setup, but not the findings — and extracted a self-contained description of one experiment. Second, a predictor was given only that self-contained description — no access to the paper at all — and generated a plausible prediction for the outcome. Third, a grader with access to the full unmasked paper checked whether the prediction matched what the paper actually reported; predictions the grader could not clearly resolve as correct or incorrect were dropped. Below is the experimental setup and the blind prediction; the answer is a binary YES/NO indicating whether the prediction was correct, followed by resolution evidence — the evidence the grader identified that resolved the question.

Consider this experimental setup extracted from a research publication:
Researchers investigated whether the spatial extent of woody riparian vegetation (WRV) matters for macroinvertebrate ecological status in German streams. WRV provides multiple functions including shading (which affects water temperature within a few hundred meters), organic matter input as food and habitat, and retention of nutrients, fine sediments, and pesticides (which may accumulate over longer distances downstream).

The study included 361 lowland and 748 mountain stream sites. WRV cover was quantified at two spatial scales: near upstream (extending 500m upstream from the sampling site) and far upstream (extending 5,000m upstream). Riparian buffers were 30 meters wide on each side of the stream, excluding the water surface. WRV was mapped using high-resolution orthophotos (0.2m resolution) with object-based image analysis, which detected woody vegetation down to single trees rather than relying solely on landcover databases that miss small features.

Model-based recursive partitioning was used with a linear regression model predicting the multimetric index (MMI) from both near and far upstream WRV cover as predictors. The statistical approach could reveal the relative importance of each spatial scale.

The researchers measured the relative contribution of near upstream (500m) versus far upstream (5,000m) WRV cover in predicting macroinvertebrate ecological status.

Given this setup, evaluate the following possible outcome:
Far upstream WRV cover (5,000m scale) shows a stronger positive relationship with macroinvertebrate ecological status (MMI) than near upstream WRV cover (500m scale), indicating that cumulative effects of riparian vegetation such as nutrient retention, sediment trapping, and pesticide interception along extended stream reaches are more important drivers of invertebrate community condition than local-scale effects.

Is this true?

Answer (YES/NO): NO